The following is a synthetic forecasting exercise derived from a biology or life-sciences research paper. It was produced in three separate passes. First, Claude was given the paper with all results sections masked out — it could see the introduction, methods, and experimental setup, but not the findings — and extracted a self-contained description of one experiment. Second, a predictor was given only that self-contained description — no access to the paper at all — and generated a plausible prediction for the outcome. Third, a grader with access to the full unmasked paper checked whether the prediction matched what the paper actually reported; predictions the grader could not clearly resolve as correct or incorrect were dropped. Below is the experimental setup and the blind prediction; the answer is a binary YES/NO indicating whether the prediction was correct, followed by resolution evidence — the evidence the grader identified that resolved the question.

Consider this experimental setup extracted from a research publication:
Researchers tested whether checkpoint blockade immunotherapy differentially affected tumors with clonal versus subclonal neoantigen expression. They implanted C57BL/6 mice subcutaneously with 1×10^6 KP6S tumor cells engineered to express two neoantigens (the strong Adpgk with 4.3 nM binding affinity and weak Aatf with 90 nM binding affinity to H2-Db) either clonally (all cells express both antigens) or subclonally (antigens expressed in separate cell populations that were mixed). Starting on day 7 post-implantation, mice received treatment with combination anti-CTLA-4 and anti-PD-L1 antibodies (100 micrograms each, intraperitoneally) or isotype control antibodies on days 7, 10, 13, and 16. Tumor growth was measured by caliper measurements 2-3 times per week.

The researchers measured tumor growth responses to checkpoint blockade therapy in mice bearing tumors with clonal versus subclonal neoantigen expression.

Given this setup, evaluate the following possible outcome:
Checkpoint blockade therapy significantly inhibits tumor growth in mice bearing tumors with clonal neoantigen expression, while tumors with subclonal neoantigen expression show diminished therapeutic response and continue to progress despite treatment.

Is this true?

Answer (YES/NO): NO